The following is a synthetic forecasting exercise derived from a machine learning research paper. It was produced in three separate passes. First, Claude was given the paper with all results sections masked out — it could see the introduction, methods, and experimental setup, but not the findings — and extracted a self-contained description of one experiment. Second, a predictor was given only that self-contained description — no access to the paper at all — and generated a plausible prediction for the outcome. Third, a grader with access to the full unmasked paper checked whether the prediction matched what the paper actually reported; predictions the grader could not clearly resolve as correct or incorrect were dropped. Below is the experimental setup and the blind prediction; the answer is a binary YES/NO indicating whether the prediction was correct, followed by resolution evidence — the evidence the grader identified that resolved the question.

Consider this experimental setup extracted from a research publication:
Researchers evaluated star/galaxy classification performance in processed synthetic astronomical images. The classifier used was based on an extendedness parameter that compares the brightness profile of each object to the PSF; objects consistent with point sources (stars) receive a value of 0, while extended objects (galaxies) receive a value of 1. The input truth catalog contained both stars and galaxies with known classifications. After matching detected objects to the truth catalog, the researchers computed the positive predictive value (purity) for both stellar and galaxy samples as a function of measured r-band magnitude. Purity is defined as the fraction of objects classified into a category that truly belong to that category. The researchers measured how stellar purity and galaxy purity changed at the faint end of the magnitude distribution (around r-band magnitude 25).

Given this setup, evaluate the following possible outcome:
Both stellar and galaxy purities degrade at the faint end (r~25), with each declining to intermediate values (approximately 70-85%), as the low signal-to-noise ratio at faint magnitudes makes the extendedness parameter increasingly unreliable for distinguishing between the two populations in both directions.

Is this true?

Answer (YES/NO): NO